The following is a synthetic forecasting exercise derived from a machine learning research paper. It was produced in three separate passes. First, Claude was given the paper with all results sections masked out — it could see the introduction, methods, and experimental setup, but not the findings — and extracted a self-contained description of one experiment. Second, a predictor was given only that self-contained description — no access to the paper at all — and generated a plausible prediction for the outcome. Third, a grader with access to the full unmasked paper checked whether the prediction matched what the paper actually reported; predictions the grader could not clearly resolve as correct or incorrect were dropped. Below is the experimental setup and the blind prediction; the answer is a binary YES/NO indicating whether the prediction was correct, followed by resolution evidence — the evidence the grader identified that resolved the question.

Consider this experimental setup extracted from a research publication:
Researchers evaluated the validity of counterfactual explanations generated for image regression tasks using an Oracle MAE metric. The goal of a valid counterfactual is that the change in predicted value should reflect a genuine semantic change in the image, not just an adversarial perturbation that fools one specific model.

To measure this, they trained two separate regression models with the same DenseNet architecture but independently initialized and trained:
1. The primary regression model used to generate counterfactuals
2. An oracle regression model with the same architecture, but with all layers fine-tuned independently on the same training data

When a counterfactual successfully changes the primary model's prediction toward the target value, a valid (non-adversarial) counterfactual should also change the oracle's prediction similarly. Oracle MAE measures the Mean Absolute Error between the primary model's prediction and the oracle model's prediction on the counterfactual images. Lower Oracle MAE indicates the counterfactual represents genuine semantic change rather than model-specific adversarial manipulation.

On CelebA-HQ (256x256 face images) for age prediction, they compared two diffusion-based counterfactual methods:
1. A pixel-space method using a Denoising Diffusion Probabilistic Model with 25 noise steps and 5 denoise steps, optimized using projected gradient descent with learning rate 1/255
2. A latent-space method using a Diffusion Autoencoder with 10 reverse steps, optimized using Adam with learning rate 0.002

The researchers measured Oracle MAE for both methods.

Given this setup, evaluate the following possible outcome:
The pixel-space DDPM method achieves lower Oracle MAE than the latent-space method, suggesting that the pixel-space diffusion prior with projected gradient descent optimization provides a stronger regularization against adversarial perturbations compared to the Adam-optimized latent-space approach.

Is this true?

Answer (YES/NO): NO